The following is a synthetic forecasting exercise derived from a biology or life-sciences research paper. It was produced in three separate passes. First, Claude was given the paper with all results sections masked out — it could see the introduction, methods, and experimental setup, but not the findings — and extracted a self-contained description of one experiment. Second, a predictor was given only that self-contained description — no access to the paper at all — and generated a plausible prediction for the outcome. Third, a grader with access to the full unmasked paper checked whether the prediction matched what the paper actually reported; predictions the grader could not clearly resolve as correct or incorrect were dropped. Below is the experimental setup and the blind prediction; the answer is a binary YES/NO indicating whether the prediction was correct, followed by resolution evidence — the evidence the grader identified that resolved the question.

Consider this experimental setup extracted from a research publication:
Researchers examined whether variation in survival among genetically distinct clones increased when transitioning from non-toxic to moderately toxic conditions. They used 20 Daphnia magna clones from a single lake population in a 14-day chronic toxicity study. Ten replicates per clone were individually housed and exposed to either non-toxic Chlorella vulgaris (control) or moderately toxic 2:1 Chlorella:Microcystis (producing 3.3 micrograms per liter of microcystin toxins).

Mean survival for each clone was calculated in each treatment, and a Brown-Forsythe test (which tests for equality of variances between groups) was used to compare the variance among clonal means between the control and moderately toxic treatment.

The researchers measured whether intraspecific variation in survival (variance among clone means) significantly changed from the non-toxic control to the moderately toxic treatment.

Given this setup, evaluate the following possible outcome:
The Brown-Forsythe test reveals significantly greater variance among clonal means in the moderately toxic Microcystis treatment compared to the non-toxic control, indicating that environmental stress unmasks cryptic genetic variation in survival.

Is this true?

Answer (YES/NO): NO